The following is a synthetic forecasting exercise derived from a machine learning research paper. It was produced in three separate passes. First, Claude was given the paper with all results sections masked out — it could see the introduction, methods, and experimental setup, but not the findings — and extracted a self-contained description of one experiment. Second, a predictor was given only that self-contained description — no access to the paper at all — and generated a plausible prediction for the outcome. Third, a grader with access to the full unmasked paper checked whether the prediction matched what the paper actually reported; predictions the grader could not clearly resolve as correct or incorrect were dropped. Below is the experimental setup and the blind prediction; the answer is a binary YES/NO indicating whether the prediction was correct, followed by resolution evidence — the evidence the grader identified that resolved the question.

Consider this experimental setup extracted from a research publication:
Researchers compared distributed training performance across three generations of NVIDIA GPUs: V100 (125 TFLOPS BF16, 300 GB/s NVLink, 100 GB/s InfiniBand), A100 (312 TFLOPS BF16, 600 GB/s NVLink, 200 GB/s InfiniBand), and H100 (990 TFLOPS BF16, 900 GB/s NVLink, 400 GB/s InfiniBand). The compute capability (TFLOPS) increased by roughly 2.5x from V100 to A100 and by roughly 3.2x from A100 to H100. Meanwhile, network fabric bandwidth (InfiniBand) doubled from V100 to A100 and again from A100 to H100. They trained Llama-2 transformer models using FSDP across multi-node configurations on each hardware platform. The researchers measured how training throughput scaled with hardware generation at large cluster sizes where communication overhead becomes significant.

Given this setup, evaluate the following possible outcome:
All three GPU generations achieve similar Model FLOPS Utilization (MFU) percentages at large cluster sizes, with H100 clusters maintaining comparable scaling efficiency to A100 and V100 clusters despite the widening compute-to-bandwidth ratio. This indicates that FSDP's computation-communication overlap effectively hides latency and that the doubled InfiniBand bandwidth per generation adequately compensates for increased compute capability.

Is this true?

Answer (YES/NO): NO